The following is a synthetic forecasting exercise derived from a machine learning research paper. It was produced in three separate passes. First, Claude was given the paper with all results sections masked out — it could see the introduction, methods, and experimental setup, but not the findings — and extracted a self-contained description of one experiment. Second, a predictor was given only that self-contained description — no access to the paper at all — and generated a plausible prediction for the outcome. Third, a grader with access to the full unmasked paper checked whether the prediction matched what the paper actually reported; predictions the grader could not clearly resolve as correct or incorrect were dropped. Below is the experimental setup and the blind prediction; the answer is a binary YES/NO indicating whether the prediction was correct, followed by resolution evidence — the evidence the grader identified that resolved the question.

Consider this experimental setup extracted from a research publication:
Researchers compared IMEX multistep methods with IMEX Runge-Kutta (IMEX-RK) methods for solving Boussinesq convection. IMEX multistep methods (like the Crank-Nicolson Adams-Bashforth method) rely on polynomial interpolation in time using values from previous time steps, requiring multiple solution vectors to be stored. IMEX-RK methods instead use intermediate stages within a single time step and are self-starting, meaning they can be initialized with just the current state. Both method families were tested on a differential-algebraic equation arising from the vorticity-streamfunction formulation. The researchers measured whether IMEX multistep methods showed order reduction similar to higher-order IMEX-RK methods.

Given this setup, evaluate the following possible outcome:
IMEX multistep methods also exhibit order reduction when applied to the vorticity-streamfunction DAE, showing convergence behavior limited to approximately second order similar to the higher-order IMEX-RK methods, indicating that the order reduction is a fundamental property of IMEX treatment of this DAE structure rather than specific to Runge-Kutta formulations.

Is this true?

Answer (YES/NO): NO